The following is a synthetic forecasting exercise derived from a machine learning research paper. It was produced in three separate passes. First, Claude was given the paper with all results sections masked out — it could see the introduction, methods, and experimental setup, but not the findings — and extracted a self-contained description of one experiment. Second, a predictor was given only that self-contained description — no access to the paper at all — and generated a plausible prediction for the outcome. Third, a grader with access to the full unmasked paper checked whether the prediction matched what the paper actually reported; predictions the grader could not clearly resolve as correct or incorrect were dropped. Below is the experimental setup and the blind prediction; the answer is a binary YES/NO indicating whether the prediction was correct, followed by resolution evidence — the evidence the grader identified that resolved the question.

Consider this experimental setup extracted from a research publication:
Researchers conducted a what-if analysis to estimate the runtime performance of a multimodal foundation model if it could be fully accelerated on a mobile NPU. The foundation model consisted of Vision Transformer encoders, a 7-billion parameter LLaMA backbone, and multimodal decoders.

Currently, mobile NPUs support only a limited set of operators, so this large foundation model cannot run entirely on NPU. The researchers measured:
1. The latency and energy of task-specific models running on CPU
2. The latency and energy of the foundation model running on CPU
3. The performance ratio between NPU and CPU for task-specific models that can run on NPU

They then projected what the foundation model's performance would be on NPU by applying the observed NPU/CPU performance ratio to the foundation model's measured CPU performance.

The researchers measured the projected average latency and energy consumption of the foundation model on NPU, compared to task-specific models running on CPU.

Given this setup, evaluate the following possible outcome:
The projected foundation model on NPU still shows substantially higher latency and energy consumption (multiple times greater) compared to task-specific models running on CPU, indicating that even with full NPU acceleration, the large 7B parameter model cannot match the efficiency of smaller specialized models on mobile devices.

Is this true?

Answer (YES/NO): NO